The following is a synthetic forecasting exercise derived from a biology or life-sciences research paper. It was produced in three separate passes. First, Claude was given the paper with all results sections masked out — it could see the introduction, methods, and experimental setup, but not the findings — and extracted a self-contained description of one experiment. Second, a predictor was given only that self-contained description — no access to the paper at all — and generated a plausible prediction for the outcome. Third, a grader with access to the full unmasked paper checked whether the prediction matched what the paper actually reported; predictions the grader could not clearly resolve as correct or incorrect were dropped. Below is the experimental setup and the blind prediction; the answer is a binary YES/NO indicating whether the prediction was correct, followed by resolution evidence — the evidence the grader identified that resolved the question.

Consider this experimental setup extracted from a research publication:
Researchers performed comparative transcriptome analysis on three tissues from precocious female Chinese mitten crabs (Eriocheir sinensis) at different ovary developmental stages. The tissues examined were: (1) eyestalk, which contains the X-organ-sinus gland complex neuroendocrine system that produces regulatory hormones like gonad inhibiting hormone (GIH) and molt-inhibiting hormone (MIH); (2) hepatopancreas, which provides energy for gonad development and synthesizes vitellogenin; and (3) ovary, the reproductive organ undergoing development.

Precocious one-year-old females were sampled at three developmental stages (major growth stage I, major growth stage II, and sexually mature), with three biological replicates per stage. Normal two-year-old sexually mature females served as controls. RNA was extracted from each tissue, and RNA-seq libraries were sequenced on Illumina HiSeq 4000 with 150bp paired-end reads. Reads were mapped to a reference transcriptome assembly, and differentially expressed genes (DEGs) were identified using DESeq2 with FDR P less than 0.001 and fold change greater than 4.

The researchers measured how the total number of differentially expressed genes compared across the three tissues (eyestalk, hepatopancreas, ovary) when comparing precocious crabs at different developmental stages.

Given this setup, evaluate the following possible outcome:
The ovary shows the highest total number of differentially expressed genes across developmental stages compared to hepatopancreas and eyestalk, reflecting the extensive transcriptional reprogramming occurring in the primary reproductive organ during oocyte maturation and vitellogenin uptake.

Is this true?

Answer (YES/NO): NO